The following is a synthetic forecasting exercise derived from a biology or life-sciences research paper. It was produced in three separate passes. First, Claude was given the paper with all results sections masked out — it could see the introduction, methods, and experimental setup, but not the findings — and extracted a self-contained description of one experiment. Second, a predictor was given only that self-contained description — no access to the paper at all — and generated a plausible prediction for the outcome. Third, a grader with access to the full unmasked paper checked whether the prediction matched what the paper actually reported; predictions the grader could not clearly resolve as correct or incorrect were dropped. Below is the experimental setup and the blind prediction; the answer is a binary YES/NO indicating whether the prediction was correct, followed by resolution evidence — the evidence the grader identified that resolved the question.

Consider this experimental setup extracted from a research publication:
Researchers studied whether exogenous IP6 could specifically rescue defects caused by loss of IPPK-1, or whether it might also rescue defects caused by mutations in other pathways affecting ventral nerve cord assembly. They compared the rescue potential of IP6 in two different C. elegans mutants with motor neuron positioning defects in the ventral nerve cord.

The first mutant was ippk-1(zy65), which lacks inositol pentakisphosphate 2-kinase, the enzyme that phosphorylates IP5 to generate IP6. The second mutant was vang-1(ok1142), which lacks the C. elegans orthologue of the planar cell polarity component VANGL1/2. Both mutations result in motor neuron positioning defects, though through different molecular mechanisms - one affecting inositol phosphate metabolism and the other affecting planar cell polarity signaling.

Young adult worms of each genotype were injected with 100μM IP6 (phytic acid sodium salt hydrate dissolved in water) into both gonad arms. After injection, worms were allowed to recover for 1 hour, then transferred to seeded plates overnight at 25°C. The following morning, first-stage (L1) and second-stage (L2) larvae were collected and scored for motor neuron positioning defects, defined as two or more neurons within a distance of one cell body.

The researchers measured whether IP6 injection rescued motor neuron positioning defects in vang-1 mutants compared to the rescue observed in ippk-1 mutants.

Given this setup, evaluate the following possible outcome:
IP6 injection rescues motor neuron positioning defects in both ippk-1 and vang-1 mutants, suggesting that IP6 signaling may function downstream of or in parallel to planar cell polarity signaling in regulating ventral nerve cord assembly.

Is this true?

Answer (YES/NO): NO